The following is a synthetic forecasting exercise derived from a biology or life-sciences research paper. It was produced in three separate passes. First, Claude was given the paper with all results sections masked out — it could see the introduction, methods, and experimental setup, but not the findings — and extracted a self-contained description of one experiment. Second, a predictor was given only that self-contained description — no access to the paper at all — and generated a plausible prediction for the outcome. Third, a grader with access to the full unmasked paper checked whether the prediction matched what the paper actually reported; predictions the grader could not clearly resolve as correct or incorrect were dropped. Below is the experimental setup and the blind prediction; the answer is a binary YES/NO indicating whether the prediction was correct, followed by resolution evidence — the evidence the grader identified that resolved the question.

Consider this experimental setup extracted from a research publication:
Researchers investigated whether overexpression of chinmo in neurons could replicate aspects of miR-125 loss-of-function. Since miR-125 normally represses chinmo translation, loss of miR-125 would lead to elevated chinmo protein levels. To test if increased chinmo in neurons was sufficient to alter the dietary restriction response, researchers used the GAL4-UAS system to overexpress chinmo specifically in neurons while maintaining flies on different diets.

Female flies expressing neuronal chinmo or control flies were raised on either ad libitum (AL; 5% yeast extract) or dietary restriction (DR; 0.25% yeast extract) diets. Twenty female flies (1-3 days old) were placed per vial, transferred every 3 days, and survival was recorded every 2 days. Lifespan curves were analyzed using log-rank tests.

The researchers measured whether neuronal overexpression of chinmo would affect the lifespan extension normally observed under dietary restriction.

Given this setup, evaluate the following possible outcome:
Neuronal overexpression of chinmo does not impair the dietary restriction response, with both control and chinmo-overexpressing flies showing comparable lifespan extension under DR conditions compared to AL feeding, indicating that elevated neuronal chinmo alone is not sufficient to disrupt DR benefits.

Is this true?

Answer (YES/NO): NO